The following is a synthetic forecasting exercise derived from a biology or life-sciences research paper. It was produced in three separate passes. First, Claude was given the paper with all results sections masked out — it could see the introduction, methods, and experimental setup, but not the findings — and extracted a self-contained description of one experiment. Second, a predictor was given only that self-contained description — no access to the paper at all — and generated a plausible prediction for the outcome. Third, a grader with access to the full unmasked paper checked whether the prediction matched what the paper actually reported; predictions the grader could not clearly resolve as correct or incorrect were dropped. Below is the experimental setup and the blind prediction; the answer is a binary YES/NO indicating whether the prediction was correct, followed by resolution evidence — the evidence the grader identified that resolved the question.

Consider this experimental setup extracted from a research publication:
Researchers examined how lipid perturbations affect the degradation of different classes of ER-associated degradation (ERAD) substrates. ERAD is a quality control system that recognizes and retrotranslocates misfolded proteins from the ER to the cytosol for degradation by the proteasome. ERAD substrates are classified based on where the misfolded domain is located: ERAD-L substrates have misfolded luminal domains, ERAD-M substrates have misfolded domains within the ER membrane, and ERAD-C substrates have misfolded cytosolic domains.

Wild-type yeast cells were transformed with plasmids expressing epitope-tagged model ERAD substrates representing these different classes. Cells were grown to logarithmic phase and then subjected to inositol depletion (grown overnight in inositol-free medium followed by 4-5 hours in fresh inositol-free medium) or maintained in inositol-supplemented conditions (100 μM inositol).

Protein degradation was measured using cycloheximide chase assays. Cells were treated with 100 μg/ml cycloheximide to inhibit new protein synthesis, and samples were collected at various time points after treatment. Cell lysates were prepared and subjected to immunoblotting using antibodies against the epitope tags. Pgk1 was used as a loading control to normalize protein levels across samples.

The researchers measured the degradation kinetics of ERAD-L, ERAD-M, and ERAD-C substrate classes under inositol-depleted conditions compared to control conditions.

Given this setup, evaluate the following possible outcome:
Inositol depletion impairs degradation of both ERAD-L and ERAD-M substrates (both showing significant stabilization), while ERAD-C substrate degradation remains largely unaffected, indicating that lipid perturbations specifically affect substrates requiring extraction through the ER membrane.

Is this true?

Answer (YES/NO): NO